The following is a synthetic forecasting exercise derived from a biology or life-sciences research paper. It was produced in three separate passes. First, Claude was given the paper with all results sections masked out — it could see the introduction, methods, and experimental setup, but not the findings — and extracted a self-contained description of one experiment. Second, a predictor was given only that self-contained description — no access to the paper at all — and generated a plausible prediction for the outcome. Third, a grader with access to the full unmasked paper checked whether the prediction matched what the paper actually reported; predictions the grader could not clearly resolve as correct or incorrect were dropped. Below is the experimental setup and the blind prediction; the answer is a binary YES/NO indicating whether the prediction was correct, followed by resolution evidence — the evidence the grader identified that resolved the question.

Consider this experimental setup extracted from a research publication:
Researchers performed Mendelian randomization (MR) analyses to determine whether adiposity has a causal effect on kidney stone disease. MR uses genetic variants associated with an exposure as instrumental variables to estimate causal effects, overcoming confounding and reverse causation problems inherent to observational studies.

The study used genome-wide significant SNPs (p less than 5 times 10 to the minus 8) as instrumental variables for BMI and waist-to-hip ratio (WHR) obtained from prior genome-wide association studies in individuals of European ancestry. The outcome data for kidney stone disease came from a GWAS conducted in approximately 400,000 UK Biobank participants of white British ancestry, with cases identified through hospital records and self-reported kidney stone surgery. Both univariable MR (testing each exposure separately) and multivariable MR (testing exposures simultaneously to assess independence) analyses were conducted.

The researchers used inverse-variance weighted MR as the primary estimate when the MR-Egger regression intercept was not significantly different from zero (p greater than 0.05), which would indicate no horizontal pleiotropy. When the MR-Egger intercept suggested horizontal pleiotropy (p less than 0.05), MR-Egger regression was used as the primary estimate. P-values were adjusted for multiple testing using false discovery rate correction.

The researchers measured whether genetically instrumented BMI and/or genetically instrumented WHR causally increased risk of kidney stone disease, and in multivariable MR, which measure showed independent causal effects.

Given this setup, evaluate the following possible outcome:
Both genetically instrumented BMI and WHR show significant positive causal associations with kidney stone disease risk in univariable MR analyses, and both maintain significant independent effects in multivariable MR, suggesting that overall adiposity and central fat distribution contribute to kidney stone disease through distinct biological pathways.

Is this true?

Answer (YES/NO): NO